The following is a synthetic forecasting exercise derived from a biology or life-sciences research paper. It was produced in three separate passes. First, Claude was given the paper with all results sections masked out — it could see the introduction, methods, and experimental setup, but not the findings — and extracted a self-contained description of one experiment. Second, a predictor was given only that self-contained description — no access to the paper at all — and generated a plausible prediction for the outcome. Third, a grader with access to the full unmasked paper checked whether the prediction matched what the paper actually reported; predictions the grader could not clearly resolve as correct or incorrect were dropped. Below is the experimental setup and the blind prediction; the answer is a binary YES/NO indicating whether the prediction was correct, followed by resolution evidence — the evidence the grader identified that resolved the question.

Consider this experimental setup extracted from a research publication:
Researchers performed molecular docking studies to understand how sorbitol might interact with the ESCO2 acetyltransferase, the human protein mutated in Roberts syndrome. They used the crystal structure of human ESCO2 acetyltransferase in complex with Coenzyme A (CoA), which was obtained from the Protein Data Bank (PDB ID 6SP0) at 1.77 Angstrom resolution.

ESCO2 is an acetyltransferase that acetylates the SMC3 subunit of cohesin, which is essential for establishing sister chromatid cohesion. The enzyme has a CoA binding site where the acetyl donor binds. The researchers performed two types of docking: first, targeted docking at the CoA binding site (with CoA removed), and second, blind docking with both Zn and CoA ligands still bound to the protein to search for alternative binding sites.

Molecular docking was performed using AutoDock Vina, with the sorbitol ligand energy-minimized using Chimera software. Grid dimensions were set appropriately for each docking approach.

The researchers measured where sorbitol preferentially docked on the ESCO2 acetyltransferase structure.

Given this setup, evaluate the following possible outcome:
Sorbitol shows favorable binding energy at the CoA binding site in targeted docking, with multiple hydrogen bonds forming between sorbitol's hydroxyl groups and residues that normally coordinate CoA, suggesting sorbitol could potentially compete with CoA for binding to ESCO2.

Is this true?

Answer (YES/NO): NO